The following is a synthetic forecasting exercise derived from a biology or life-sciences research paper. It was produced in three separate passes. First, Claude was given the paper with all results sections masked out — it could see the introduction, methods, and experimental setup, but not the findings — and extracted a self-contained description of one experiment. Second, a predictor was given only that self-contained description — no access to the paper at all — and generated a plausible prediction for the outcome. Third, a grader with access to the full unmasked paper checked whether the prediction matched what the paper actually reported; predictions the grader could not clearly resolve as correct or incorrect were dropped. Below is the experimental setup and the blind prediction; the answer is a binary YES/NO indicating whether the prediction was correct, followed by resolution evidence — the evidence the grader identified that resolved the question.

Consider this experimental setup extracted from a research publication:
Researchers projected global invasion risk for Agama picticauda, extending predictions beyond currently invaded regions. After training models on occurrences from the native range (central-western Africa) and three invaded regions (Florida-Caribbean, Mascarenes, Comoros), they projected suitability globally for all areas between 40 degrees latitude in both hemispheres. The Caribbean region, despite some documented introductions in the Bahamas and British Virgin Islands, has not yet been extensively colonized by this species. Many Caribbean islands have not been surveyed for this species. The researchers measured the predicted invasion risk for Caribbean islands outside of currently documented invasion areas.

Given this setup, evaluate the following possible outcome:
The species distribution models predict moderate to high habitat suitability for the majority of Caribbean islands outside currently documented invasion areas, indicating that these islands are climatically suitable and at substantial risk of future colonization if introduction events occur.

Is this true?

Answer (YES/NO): YES